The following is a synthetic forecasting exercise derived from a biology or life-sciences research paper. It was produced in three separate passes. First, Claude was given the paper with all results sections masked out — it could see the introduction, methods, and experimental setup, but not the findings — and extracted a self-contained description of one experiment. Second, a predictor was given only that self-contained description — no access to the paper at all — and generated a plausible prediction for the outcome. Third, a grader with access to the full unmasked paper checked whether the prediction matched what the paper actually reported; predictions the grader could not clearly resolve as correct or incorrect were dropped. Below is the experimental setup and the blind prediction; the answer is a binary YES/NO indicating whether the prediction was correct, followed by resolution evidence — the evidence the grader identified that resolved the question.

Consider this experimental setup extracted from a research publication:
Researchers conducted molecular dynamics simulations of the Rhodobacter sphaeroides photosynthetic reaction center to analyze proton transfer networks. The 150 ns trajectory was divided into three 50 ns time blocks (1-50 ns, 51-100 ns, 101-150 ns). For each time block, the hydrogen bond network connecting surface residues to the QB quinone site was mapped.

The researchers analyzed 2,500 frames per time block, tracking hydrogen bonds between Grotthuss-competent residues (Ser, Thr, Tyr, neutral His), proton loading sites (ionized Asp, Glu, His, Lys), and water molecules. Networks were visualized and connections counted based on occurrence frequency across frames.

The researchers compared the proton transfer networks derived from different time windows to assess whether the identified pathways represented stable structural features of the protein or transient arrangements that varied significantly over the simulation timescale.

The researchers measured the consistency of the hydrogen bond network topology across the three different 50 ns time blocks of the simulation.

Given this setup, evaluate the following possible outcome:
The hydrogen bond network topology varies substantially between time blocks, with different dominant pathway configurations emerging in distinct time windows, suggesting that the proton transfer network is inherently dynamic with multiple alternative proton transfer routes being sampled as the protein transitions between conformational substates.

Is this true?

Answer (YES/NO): NO